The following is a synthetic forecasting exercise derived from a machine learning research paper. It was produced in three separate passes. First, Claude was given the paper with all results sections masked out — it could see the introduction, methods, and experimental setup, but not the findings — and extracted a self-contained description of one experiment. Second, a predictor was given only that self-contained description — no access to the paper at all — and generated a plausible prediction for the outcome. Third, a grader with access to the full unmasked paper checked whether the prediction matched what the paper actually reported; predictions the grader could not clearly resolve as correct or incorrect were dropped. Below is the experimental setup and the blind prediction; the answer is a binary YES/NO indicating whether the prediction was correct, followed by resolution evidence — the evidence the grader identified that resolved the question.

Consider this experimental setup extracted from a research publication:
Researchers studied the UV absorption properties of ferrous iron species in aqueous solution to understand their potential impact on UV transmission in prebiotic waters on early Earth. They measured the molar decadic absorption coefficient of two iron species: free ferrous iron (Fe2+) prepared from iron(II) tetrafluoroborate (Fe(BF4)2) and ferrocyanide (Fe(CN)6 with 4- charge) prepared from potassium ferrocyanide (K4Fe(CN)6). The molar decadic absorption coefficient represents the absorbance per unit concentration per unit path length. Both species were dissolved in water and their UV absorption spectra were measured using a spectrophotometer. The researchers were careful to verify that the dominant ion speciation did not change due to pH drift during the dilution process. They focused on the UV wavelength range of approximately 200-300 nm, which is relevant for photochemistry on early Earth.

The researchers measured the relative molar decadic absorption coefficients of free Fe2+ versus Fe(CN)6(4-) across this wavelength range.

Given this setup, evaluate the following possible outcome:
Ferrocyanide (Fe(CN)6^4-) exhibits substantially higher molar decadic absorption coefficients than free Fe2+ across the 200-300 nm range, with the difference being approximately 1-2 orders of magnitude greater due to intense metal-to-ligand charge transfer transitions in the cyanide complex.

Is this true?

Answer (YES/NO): YES